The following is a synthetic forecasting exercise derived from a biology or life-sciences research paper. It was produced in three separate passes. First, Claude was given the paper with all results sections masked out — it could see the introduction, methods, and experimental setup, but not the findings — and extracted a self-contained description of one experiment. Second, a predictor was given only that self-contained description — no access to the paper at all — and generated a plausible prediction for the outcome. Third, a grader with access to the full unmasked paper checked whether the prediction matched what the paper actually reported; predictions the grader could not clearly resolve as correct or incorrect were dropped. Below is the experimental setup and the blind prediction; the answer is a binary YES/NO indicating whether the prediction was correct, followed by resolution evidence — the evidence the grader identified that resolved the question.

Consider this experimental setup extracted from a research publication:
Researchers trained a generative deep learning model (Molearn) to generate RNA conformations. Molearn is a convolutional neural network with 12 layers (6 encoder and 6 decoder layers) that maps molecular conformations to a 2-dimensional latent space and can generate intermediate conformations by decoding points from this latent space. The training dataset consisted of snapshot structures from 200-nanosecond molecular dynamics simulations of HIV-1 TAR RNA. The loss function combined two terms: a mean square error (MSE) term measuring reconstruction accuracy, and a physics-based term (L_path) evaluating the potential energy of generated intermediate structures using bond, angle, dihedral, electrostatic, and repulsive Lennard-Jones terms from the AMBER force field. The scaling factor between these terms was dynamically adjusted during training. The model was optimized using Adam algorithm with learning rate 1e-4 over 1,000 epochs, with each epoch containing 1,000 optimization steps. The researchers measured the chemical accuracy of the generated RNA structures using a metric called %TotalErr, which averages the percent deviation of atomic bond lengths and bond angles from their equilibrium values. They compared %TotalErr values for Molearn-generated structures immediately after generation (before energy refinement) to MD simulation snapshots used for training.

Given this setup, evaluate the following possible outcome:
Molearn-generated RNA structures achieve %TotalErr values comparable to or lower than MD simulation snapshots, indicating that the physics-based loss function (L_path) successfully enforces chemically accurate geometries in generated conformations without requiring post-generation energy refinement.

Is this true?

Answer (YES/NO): YES